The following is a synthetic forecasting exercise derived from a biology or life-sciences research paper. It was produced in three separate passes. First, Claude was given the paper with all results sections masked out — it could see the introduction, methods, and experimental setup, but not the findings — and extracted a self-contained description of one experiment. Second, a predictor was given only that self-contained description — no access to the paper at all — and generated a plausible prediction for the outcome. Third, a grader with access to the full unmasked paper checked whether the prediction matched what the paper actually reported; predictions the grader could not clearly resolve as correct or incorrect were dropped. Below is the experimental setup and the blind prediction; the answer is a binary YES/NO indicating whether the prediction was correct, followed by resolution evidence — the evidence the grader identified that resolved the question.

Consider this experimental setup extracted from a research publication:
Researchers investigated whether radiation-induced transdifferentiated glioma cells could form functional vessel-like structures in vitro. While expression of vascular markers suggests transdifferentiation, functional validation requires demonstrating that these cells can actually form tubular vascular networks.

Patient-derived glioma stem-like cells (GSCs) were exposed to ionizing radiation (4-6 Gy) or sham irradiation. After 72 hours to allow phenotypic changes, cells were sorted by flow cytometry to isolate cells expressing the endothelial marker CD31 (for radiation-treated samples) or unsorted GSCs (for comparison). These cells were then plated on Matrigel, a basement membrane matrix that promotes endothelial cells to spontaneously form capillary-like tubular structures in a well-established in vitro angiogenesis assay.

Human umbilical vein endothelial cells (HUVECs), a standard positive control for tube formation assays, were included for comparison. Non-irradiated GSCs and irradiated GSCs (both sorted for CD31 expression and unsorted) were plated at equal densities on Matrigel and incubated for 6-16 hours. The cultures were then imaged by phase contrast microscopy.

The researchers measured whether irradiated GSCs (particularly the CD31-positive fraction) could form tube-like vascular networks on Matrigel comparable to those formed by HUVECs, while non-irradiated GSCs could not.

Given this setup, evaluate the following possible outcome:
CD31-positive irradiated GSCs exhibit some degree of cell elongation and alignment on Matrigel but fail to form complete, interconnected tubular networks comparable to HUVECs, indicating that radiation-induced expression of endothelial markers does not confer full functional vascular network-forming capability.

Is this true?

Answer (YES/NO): NO